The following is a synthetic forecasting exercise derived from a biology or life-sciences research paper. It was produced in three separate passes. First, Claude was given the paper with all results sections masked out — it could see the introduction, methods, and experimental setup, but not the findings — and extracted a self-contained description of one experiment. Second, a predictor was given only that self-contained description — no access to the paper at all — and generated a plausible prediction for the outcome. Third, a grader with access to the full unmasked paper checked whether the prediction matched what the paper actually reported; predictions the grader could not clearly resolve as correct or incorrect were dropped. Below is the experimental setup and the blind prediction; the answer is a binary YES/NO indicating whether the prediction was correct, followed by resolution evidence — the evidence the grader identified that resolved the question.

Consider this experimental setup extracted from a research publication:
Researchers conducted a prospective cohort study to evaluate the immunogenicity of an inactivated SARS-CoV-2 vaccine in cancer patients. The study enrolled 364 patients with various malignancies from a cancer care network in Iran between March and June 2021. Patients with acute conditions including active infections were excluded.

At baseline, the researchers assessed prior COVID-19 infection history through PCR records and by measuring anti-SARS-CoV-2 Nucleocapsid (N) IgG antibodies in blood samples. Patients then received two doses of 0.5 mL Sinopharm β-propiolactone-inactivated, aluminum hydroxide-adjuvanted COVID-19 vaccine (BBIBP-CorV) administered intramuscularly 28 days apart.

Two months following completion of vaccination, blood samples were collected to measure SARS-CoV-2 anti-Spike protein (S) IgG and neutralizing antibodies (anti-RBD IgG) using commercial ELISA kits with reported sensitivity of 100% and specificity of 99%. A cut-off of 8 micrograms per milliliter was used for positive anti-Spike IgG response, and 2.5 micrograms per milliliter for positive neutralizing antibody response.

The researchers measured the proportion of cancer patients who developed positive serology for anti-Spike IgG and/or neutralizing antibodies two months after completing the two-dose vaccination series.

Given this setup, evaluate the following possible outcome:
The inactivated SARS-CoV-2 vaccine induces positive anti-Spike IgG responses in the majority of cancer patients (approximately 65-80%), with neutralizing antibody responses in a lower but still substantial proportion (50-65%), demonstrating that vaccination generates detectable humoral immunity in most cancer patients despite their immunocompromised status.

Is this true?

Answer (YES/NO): NO